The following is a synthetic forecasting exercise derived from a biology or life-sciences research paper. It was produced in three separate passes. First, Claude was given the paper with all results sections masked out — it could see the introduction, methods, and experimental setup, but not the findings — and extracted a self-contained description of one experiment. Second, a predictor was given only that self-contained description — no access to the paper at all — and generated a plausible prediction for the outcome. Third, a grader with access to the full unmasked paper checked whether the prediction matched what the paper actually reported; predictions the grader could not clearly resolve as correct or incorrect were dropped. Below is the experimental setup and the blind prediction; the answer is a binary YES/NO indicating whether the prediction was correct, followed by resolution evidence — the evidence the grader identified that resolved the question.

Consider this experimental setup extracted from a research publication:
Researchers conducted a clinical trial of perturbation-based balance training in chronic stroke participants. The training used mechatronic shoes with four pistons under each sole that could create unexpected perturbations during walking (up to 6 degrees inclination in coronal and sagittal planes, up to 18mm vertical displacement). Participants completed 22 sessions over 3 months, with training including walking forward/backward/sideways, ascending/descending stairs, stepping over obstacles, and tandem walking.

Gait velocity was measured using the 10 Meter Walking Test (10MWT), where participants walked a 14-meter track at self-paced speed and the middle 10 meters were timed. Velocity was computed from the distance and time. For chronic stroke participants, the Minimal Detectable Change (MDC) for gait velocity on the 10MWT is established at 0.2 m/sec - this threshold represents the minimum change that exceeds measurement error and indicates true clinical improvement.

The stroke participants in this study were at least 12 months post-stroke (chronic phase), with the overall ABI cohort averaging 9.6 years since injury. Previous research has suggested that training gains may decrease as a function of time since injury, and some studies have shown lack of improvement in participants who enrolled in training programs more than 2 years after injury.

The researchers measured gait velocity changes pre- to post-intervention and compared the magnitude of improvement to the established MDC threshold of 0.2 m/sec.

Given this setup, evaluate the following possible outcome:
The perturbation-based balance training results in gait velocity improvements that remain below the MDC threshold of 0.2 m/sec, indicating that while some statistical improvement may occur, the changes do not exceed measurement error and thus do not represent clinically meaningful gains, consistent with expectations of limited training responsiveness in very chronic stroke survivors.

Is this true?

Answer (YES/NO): YES